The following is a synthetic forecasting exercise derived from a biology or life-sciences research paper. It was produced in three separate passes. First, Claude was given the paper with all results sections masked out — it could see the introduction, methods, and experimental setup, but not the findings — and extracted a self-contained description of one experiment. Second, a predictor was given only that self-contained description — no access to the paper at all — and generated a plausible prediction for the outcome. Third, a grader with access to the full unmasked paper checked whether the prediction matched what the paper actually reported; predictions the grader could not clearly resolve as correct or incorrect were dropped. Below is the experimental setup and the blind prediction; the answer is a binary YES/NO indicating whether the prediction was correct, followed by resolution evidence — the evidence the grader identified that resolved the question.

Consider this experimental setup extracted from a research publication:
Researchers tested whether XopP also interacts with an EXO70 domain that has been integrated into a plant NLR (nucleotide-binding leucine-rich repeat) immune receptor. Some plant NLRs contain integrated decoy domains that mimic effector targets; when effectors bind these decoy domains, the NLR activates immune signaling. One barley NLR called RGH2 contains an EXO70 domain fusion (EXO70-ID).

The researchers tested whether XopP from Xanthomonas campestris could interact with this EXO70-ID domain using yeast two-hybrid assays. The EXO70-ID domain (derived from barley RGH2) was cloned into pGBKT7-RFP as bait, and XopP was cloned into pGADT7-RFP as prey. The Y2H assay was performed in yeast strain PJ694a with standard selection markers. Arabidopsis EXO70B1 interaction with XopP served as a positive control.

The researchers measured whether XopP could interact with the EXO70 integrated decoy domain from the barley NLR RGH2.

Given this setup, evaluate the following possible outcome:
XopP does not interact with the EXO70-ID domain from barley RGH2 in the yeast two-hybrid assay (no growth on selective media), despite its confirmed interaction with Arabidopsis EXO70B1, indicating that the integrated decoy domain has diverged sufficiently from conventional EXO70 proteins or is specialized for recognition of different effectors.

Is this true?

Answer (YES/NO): NO